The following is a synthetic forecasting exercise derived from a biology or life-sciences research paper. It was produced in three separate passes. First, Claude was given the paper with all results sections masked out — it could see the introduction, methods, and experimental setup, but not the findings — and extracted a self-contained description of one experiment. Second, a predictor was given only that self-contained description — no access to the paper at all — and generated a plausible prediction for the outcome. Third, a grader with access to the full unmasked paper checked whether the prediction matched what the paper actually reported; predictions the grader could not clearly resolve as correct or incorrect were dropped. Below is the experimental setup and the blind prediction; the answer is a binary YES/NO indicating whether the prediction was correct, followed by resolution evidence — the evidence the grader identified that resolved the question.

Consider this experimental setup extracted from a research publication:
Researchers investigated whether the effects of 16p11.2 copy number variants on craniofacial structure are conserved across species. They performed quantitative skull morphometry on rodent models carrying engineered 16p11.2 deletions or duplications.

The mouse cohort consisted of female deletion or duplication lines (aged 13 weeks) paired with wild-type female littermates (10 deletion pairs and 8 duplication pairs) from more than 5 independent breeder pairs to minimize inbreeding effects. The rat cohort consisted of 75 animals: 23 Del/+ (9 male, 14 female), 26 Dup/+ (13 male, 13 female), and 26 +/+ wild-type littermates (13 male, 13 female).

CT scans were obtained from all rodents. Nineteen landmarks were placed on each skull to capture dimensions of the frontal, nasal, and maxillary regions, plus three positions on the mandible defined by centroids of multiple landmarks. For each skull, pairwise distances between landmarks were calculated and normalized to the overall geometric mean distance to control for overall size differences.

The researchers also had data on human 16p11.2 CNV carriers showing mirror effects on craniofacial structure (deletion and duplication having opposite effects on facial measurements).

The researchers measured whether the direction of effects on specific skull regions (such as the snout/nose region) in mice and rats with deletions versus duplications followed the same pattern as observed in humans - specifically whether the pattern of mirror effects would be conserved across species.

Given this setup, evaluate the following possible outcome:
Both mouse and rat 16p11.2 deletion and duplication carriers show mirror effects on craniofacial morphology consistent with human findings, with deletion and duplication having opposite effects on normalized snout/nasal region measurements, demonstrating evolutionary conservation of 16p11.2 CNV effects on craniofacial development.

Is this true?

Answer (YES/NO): YES